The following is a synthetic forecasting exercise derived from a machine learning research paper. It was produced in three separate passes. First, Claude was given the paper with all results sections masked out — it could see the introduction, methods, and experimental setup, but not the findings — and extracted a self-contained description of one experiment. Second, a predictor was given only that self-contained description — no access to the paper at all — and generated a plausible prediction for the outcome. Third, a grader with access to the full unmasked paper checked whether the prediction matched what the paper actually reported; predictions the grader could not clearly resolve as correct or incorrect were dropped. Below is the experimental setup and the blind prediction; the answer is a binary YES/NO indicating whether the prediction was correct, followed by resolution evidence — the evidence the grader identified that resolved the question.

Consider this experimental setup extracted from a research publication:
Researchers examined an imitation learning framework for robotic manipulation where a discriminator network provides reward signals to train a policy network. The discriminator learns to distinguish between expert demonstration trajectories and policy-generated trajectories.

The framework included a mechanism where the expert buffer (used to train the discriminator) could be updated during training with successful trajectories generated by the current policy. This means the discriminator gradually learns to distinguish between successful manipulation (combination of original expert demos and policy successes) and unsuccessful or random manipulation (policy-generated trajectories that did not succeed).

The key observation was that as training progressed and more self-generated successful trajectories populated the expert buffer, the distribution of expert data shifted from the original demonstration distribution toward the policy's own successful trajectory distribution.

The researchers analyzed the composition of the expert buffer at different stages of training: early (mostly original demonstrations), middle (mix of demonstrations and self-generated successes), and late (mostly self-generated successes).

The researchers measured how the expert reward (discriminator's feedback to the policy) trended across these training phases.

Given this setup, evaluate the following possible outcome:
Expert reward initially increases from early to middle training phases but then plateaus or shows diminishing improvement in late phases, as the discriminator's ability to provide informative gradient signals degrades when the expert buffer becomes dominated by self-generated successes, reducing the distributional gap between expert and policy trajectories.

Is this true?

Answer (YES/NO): NO